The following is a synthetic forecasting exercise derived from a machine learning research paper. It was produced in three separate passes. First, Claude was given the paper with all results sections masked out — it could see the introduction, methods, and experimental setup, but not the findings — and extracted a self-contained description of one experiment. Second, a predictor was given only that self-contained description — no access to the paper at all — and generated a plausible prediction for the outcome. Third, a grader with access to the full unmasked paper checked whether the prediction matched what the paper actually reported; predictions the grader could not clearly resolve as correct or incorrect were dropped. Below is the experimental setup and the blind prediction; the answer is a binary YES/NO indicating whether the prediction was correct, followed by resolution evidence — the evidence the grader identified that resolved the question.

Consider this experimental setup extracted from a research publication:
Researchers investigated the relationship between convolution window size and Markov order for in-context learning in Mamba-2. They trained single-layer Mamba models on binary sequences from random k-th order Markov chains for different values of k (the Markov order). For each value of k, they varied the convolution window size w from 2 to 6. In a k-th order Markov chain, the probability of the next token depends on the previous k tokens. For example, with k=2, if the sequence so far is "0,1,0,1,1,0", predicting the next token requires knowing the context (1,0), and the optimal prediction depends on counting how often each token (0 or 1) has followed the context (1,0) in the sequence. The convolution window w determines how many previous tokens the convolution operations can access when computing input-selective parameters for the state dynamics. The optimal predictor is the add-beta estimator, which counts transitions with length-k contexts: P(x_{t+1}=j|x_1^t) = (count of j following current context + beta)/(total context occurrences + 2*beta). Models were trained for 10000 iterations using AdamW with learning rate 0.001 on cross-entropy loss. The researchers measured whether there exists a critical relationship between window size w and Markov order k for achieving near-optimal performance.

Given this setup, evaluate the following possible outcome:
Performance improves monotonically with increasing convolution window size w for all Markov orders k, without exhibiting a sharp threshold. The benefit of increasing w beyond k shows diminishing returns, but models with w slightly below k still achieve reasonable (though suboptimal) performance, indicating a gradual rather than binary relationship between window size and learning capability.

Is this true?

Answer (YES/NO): NO